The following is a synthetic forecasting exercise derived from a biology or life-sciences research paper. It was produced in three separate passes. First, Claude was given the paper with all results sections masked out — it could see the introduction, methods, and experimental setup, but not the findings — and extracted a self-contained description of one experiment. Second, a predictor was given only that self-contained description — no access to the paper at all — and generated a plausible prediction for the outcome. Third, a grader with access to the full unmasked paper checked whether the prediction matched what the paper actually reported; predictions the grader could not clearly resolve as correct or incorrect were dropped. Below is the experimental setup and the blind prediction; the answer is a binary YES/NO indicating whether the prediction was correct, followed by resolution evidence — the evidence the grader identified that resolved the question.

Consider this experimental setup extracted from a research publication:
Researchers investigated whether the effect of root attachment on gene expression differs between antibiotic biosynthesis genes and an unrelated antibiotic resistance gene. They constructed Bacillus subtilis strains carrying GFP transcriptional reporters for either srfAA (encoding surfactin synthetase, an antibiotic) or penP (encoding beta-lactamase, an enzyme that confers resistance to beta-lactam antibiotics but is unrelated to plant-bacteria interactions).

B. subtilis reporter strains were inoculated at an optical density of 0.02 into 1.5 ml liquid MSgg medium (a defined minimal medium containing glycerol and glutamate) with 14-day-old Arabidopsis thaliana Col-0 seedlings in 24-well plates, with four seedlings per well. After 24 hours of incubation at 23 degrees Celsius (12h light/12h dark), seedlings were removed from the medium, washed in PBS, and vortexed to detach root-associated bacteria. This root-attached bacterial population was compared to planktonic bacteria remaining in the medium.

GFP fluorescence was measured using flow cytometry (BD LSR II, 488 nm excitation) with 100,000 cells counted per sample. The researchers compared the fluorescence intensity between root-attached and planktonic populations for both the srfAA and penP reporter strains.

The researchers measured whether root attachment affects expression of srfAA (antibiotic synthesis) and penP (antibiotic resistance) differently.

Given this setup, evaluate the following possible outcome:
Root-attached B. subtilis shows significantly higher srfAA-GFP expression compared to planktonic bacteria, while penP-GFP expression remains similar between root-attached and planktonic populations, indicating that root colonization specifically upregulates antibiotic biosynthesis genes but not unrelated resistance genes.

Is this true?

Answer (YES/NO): NO